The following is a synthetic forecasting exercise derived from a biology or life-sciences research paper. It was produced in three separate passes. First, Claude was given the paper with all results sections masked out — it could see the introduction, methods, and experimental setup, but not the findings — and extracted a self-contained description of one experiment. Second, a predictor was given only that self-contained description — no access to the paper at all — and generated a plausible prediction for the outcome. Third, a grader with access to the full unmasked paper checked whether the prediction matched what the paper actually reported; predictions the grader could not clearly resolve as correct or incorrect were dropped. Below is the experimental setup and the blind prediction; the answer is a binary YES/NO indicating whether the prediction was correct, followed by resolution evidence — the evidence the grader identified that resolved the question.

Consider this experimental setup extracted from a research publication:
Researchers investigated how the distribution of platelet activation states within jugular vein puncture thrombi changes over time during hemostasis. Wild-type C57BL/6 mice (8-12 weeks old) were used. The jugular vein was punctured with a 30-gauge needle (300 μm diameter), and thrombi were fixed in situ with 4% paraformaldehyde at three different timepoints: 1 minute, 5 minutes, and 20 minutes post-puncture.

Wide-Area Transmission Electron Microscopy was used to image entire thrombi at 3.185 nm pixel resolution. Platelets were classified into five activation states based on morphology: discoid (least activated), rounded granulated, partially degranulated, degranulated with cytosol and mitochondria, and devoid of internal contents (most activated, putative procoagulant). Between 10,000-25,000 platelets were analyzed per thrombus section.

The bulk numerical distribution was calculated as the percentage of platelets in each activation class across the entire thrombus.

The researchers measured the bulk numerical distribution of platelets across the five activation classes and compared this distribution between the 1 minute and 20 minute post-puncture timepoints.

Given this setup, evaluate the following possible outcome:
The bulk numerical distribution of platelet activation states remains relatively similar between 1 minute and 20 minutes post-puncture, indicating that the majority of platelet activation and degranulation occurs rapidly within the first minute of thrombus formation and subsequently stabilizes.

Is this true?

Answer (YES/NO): YES